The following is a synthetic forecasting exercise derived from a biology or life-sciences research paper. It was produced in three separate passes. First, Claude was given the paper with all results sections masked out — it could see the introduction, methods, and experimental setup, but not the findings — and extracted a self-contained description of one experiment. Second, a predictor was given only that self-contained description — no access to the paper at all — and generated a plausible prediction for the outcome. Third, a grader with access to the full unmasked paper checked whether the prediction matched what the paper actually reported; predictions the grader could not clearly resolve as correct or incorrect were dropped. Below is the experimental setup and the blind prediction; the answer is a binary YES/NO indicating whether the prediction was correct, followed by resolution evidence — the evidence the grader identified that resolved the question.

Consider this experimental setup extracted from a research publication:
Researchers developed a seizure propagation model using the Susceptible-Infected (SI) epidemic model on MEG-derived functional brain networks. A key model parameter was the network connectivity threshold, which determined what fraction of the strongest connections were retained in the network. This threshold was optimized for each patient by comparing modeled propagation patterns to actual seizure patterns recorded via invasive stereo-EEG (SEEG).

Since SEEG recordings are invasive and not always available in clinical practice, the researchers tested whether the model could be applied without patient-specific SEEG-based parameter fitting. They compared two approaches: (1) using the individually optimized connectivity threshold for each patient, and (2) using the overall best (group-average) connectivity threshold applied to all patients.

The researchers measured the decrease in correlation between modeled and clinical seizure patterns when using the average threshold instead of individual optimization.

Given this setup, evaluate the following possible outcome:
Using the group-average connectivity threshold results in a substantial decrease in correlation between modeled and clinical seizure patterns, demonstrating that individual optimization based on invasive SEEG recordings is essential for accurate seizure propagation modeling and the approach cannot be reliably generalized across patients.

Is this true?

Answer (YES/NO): NO